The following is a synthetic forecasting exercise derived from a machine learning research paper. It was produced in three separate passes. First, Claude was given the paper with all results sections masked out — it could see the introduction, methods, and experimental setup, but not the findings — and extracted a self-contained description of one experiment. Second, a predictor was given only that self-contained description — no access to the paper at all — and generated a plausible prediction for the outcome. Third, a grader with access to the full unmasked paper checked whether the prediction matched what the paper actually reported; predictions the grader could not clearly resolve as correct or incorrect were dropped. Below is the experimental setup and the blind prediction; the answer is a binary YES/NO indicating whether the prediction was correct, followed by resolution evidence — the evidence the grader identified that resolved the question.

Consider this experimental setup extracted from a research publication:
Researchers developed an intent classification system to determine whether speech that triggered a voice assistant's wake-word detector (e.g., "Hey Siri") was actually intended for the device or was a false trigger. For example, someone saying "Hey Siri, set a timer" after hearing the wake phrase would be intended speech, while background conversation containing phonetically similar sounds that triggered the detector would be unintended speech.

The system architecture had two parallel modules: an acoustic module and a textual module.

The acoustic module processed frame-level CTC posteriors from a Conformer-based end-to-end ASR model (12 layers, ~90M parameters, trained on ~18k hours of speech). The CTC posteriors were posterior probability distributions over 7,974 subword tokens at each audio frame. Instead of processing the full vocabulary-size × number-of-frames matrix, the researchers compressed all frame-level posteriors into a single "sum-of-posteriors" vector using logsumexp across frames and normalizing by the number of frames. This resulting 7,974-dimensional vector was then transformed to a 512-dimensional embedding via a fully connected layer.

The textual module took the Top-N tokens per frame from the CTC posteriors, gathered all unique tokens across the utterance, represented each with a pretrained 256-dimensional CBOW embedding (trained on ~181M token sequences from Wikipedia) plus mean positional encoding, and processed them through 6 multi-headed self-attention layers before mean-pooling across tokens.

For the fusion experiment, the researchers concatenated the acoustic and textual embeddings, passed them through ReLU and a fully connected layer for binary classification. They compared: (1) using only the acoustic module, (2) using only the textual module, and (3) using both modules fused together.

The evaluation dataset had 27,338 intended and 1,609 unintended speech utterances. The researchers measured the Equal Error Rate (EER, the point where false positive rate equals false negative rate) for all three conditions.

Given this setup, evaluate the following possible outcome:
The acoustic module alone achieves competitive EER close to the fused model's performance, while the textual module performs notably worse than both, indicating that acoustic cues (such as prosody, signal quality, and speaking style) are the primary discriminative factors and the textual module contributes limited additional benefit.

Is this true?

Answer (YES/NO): NO